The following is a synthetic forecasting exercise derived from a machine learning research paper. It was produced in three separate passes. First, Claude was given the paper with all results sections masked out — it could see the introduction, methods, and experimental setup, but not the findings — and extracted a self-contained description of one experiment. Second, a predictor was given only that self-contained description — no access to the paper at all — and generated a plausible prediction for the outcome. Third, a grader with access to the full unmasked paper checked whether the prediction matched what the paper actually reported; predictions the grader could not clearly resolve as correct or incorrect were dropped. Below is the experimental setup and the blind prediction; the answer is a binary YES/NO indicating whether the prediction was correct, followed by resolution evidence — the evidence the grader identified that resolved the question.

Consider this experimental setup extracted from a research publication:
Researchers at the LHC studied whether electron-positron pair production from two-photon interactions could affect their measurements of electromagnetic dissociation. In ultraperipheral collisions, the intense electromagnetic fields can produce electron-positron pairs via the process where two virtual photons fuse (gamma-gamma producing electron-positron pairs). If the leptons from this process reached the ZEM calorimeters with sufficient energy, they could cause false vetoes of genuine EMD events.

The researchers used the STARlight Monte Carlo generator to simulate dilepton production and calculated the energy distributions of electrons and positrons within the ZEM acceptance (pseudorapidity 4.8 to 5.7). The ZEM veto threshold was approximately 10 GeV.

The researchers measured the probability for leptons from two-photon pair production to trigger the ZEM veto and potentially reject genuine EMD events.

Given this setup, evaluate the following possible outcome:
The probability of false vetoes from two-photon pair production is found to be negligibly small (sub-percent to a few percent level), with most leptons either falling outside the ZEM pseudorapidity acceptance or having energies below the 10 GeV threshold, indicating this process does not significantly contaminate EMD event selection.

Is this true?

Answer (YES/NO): YES